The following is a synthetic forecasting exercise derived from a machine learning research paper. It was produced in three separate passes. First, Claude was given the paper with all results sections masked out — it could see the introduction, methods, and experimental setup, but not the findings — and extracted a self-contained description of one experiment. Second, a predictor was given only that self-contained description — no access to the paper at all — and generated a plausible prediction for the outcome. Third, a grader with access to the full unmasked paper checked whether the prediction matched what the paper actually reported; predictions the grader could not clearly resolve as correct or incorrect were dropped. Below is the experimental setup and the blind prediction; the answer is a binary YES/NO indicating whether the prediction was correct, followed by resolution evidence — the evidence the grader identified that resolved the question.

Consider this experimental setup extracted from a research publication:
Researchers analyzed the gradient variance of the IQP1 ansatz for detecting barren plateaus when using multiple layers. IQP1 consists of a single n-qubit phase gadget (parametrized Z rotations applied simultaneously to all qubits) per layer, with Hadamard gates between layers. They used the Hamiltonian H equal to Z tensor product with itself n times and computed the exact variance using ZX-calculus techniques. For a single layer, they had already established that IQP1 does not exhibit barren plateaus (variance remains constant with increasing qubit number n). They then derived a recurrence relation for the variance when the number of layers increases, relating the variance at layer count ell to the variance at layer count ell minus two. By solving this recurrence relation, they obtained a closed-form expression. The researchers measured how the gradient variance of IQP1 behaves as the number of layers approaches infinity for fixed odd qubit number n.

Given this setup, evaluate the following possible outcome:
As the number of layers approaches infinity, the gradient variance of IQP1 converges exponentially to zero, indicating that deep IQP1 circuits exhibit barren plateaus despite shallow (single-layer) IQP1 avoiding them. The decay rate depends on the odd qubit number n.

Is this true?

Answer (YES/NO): NO